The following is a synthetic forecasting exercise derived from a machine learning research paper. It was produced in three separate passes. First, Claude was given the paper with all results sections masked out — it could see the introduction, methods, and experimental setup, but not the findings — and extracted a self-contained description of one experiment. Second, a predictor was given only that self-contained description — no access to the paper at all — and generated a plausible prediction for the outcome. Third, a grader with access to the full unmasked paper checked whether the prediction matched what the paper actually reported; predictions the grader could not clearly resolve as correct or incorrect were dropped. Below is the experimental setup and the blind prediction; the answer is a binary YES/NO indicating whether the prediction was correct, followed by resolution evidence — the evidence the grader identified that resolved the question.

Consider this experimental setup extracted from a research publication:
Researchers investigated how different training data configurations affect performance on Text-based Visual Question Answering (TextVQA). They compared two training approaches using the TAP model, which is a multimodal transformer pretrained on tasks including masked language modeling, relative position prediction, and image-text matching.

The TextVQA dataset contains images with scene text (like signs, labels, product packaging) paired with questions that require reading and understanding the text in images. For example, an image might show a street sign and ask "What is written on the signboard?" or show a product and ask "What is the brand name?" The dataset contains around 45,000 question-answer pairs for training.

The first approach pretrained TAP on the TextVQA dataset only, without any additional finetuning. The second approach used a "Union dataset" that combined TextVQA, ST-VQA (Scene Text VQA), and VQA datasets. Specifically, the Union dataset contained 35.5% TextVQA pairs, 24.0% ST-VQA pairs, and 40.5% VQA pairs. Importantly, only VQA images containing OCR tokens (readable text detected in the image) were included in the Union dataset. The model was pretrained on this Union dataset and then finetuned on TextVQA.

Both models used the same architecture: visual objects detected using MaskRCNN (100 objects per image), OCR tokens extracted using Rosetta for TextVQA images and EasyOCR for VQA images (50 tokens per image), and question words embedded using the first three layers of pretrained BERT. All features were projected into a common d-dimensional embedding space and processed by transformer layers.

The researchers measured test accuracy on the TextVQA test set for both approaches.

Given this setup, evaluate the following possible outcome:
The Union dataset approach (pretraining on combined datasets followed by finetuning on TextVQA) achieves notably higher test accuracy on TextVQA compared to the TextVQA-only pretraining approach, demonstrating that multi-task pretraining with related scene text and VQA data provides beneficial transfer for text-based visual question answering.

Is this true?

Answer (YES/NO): NO